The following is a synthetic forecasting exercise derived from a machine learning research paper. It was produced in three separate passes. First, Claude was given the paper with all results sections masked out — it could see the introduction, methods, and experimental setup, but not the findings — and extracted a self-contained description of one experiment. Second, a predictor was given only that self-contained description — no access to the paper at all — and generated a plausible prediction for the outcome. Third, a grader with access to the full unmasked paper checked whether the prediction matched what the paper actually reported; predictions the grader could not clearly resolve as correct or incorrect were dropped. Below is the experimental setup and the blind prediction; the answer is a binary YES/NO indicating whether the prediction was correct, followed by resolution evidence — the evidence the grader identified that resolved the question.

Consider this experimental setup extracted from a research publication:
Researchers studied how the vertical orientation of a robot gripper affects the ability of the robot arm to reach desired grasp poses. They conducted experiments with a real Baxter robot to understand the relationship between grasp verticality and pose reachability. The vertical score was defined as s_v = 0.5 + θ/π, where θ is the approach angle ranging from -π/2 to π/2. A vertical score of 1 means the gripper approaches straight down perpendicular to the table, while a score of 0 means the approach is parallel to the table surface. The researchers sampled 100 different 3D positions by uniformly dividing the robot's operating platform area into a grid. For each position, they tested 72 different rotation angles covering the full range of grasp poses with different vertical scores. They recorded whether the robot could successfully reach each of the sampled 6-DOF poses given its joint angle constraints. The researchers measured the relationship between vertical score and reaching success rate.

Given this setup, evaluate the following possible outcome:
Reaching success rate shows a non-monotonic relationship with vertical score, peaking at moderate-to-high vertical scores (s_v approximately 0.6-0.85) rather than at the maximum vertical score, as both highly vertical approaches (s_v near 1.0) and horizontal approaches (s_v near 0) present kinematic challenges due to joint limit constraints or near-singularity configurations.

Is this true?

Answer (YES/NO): NO